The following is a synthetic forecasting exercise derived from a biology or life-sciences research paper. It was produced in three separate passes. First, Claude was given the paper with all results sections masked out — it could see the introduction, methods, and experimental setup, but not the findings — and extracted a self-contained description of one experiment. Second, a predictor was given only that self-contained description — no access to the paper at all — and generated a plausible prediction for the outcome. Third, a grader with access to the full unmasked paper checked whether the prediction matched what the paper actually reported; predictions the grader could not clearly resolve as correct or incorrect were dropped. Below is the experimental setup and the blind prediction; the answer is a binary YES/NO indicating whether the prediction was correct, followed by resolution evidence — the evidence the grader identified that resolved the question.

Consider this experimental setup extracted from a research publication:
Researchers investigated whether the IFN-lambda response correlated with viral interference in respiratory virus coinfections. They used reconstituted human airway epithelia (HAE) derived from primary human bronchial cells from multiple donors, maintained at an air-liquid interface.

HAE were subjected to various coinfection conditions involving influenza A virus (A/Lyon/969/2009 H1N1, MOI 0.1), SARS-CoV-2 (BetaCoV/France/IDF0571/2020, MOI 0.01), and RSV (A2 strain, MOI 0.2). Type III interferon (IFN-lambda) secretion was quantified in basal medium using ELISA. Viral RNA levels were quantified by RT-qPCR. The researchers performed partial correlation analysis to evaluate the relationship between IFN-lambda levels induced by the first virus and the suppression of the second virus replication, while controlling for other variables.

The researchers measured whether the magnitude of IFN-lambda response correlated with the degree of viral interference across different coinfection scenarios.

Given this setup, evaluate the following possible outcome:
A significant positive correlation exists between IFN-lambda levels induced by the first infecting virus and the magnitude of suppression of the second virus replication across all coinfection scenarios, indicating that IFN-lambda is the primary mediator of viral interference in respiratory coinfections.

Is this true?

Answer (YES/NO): NO